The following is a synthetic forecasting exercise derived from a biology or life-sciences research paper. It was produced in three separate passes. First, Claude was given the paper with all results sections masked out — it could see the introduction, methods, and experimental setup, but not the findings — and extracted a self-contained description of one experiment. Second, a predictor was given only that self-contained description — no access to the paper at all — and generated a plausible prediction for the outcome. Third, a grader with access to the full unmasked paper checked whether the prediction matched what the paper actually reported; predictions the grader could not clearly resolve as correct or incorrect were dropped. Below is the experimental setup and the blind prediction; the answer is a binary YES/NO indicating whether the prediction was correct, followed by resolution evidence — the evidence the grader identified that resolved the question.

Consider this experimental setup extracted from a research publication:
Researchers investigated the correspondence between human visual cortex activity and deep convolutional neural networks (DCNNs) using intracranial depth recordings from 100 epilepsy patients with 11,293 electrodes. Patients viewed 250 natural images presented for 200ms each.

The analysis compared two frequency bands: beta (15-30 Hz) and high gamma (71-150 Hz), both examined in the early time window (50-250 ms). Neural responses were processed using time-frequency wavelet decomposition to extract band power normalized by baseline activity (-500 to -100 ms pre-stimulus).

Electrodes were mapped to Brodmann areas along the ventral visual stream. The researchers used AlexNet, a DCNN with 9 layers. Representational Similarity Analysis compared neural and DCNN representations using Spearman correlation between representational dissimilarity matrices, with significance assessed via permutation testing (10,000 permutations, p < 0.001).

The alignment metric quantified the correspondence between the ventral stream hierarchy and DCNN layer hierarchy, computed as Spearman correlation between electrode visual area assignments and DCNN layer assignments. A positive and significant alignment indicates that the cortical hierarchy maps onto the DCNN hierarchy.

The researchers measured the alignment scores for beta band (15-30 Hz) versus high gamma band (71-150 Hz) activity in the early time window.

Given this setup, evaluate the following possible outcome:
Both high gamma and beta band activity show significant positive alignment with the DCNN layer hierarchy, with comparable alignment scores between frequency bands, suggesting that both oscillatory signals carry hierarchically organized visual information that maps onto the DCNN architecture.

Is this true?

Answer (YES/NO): NO